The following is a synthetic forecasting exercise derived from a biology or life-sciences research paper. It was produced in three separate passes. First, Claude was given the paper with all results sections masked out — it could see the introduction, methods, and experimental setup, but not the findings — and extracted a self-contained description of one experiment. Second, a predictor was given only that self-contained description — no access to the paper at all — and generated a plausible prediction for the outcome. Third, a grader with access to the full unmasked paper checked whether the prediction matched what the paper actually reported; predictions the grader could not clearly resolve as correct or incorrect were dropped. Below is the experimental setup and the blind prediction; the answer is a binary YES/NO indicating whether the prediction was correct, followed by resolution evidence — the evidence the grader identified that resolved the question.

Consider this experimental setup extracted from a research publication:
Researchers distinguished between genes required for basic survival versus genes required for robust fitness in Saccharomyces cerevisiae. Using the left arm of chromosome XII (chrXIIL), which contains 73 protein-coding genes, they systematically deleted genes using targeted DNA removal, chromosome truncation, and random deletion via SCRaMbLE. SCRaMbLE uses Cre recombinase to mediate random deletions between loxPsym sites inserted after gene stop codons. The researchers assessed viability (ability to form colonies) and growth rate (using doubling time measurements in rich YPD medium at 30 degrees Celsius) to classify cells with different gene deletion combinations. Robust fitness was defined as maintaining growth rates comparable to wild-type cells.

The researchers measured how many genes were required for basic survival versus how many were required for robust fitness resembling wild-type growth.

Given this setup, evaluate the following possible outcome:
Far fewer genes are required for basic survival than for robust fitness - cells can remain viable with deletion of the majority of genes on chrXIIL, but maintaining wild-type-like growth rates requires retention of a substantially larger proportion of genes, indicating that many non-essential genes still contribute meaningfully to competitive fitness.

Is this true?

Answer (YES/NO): YES